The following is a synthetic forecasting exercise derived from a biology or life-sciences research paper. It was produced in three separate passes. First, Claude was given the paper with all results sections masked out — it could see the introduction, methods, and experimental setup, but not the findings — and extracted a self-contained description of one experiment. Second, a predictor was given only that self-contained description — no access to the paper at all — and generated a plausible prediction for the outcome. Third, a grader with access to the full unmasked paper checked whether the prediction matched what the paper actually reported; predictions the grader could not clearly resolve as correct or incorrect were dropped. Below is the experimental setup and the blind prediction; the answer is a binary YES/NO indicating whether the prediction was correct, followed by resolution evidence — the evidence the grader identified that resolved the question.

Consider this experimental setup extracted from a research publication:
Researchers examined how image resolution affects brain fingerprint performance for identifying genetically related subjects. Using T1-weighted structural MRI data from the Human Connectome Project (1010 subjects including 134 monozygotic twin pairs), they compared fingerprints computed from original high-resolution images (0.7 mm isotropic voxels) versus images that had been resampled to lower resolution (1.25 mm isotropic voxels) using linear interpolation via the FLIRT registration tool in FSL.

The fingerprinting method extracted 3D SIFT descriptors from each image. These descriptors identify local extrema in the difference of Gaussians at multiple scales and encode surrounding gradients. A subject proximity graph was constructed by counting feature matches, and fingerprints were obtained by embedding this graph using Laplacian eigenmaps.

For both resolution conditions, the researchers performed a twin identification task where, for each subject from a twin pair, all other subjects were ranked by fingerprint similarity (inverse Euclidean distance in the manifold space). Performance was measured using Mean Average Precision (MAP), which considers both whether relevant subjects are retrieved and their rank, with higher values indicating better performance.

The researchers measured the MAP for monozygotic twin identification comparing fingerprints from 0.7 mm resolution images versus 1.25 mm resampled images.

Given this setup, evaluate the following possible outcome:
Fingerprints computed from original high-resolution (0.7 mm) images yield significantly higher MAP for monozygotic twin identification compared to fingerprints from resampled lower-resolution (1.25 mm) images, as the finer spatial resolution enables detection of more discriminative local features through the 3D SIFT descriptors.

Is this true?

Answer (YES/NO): NO